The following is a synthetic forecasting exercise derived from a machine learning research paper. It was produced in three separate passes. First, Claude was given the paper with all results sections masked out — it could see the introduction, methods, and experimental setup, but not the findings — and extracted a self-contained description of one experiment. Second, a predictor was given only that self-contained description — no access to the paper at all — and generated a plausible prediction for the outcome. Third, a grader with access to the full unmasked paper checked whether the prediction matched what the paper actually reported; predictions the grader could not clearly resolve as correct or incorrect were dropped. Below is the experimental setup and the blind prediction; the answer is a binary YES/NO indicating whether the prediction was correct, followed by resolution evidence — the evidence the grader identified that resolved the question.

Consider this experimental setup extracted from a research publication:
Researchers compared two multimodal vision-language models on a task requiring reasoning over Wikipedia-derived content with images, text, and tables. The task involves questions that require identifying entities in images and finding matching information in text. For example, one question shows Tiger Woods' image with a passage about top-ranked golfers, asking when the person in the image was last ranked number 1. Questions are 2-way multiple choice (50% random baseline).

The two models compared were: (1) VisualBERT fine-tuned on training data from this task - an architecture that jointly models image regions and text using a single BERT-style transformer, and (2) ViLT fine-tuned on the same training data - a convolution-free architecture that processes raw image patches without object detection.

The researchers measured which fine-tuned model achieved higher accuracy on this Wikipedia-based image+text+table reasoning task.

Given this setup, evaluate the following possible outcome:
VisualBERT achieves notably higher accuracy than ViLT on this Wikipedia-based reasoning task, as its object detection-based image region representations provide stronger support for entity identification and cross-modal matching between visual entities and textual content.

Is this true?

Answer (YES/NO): NO